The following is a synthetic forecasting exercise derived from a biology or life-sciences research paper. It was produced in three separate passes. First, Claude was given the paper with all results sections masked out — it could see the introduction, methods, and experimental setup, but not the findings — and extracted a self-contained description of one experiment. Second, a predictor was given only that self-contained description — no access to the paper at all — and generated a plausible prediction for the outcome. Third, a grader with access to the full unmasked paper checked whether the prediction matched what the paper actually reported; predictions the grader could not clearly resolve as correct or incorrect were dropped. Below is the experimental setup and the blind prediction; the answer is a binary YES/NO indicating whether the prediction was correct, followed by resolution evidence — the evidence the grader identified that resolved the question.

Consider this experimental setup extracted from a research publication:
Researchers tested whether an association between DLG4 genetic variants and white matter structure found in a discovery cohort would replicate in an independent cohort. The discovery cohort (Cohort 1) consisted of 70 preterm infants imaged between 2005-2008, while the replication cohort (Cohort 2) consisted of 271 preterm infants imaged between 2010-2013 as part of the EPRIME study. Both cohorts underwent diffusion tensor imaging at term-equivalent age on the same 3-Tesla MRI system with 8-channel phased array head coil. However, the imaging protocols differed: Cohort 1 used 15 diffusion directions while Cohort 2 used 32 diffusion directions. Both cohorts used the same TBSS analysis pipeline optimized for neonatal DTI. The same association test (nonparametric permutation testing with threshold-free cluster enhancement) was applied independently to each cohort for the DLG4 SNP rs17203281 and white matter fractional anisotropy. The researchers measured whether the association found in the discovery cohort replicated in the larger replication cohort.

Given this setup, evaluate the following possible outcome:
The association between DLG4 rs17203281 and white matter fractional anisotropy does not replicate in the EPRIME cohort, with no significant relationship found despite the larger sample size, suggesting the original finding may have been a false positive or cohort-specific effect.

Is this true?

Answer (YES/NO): NO